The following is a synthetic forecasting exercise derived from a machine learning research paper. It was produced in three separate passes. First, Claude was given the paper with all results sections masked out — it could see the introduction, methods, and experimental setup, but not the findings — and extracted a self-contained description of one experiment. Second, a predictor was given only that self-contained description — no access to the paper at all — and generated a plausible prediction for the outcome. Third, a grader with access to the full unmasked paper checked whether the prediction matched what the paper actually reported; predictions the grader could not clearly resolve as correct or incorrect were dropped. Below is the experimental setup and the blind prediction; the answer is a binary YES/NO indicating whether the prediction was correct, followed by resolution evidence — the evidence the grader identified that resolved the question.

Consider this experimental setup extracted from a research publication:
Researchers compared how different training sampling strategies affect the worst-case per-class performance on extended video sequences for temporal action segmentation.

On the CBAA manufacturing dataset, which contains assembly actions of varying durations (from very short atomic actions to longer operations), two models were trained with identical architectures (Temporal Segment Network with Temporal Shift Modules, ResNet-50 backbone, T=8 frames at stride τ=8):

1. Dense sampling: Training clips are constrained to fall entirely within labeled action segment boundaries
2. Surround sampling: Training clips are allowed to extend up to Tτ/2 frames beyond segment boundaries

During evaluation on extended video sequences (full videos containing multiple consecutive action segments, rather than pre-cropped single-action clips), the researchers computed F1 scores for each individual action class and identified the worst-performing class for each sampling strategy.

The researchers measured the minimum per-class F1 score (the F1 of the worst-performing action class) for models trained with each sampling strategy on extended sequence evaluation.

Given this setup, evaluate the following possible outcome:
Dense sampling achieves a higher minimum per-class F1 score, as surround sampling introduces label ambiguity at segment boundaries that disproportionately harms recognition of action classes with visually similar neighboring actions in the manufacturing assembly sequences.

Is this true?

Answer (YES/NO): NO